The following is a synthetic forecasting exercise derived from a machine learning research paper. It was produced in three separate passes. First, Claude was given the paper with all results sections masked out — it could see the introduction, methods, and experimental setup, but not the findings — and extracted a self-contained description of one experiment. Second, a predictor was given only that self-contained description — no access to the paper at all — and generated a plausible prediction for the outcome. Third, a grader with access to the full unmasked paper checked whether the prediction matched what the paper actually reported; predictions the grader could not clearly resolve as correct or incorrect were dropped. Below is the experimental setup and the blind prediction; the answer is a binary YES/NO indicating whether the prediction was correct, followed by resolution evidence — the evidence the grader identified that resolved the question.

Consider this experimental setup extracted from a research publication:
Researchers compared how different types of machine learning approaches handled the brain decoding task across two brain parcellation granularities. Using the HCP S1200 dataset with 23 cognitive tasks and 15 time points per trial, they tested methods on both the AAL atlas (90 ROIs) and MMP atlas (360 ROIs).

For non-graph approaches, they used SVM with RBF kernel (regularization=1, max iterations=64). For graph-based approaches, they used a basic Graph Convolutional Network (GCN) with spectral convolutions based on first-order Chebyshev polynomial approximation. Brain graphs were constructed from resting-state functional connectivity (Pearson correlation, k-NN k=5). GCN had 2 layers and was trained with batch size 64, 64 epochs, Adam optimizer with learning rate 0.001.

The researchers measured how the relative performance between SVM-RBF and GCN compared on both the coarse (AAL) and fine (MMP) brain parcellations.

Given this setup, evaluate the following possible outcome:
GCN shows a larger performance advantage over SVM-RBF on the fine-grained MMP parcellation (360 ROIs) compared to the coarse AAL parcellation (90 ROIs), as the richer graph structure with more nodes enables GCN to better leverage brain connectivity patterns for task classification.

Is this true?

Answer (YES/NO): NO